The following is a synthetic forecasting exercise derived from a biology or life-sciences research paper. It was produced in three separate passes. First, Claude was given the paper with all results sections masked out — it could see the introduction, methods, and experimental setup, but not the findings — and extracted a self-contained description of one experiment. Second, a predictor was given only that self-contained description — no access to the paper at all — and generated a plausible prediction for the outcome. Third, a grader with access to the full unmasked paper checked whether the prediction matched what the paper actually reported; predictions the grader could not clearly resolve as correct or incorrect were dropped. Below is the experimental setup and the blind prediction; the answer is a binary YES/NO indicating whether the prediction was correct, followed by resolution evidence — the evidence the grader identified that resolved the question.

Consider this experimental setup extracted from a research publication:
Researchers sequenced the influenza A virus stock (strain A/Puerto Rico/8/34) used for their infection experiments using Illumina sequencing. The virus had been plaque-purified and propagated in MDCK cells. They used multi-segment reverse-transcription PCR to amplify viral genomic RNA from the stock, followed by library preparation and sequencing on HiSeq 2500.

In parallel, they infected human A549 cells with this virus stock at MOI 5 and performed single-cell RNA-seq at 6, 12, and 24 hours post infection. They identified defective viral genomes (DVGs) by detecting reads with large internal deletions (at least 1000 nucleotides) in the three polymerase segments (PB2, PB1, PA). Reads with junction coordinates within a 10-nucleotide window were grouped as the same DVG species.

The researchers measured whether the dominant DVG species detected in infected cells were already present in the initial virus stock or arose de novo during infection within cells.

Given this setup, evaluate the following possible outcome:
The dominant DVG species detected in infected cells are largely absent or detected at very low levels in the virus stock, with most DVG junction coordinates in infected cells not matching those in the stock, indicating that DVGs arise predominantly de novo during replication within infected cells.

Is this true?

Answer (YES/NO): NO